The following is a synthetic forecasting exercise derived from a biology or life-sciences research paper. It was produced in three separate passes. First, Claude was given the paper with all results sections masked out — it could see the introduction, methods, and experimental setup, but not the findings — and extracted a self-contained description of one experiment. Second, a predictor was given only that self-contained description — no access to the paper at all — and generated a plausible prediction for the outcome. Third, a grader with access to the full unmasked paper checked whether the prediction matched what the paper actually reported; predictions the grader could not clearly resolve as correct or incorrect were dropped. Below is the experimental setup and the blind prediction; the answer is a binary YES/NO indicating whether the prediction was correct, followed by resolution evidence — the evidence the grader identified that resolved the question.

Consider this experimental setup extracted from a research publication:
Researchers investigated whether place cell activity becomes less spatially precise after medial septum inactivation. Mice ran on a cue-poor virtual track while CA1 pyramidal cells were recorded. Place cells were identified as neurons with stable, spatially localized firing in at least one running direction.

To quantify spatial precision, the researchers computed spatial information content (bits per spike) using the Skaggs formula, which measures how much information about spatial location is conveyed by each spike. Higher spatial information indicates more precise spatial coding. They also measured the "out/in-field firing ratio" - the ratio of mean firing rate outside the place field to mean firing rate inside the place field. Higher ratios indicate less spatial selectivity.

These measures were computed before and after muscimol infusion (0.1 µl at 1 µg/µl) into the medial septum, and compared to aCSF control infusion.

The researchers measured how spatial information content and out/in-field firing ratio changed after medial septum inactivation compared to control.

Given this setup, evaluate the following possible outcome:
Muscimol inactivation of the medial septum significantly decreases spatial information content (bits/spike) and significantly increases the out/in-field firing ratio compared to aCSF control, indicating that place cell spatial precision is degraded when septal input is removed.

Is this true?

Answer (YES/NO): NO